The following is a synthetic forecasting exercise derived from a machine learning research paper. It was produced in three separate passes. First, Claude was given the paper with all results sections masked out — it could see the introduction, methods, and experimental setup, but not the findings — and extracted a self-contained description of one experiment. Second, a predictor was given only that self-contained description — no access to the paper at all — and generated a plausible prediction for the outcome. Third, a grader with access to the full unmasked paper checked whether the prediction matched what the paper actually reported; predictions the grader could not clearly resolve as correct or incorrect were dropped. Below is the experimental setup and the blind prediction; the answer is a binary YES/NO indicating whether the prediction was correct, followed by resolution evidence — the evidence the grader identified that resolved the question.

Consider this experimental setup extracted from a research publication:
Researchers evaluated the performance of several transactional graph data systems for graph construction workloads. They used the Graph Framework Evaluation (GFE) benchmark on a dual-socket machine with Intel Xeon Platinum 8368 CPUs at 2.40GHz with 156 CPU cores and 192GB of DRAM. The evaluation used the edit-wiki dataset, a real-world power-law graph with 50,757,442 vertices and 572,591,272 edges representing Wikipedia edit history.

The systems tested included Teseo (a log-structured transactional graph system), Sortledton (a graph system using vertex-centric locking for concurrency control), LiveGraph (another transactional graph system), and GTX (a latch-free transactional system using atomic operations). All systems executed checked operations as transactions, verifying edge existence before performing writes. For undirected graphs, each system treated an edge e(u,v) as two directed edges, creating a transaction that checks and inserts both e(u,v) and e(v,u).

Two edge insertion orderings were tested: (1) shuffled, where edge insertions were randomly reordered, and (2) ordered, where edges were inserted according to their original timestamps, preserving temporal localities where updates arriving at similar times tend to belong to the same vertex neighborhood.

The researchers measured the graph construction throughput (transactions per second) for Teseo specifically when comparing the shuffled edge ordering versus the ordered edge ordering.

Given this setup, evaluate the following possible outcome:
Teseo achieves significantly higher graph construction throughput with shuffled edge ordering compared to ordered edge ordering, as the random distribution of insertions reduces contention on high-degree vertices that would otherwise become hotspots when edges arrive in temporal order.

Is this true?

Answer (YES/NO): YES